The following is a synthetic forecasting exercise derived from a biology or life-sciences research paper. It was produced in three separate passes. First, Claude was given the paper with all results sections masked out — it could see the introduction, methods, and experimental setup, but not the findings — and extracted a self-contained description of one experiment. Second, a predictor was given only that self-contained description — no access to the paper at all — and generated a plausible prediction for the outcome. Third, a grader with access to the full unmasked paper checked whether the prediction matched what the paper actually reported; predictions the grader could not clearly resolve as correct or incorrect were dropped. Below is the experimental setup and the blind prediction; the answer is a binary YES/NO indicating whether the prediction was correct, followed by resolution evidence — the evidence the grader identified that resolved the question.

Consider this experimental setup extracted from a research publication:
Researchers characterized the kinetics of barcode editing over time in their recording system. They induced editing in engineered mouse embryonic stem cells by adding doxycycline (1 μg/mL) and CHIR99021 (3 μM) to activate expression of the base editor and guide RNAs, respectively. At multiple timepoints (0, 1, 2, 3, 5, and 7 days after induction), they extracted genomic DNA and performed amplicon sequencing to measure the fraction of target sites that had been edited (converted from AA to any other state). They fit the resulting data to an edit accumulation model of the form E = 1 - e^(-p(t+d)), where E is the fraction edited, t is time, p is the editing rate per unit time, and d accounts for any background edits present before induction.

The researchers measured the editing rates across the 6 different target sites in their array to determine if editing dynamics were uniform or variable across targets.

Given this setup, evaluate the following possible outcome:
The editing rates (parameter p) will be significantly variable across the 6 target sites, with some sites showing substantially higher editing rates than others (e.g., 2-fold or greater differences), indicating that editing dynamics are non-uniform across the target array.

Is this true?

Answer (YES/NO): YES